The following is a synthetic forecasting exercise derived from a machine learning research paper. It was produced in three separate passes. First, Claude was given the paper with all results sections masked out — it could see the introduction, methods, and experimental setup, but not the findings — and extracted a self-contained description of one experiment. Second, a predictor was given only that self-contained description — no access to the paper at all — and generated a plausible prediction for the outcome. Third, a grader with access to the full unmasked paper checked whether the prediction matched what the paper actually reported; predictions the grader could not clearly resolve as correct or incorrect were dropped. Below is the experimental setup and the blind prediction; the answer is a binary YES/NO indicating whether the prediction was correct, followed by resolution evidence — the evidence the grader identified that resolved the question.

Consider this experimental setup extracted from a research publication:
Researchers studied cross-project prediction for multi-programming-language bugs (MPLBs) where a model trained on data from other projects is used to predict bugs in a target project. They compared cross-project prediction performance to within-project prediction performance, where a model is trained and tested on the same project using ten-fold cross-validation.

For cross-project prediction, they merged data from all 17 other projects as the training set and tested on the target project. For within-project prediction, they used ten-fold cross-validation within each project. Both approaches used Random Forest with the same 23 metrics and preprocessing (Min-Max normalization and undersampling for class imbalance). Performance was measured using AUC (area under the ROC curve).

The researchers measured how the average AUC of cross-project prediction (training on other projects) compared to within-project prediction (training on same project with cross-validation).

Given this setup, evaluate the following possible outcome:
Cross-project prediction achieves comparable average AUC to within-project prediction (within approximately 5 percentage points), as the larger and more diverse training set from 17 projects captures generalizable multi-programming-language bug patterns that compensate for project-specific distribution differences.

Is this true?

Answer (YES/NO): NO